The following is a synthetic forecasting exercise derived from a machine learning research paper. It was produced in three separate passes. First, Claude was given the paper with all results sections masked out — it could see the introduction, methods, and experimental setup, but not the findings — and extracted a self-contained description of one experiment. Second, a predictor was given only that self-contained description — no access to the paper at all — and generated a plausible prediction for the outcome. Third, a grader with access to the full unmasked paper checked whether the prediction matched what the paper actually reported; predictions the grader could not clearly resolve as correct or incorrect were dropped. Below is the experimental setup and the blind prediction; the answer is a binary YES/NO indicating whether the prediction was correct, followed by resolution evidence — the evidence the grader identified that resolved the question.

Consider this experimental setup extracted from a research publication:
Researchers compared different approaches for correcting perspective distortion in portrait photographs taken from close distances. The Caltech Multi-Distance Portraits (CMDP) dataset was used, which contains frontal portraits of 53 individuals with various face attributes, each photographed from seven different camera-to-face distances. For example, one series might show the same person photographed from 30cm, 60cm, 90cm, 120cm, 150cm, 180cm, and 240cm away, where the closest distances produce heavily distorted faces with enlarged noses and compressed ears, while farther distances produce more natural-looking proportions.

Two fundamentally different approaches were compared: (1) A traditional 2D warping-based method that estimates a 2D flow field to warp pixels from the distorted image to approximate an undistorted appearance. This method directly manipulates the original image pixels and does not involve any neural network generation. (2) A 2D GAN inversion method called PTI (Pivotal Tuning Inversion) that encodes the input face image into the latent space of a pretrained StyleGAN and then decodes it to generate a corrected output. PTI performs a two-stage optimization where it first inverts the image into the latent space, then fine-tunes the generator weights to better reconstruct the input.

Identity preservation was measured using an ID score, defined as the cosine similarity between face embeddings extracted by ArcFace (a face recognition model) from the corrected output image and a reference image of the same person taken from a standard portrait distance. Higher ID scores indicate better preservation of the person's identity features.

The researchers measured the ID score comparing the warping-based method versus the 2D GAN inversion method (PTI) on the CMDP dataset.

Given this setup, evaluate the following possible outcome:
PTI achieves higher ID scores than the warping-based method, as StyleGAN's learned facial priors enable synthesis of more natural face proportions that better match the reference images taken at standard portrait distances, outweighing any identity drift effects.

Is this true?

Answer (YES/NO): NO